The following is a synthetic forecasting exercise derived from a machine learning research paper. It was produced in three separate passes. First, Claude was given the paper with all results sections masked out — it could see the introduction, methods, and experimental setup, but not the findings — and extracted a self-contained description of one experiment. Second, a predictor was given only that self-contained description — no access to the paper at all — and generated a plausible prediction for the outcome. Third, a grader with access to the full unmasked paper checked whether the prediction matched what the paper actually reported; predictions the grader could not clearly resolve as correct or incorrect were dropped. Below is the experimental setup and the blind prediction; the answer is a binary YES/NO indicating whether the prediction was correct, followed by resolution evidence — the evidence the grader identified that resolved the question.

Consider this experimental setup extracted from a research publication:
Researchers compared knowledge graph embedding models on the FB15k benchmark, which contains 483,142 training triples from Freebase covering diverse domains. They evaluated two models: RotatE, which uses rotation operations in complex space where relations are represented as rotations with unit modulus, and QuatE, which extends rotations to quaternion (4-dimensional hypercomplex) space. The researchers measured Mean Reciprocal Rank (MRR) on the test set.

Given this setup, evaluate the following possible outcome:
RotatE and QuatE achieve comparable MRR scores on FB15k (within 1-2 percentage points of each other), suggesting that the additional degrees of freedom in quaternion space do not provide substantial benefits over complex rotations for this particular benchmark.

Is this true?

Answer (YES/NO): NO